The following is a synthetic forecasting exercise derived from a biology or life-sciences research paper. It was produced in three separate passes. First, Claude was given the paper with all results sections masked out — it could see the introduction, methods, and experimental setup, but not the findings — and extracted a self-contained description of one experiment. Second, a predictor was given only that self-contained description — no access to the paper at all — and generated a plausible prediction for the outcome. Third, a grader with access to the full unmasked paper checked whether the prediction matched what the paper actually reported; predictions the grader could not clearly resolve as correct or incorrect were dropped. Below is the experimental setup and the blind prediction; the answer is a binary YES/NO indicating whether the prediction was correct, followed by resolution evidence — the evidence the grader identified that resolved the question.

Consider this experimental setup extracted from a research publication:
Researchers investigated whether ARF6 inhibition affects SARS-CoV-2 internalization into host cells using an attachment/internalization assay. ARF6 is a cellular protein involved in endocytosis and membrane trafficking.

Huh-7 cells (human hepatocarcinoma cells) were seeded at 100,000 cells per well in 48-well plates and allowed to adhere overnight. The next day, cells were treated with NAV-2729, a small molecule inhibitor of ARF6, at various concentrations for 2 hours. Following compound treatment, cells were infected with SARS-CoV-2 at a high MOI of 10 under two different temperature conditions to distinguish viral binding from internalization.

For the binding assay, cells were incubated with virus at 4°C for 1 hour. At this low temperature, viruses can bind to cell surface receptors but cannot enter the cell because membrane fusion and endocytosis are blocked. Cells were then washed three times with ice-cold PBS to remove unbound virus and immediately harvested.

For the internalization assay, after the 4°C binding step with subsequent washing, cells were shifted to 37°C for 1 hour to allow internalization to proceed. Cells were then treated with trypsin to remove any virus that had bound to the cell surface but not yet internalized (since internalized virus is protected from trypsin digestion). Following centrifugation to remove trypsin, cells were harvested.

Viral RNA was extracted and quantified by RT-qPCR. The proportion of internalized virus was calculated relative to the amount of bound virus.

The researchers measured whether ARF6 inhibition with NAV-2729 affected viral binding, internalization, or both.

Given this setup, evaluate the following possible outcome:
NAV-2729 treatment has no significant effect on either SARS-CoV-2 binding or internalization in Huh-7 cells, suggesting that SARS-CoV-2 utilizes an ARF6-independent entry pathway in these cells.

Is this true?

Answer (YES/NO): NO